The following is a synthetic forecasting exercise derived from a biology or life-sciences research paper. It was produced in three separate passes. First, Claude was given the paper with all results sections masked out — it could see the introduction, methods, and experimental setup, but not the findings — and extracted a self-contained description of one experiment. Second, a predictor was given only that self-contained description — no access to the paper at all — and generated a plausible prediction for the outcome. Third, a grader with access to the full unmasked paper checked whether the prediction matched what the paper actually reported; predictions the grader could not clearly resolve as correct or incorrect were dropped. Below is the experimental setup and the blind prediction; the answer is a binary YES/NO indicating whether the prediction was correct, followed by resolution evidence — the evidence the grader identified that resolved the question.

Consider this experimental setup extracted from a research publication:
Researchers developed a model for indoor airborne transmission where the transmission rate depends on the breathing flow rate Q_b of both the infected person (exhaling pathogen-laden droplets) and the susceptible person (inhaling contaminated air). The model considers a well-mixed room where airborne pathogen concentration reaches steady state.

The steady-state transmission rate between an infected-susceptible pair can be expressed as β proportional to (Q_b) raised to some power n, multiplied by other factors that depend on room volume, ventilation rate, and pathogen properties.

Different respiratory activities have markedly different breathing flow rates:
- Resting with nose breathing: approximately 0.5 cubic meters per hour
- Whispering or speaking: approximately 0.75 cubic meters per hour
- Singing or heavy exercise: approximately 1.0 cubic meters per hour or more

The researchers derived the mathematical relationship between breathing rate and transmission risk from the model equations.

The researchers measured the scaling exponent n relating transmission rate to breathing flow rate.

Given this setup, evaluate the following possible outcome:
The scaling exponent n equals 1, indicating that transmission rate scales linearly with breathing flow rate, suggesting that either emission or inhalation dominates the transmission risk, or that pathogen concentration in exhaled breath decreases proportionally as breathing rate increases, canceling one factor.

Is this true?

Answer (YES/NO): NO